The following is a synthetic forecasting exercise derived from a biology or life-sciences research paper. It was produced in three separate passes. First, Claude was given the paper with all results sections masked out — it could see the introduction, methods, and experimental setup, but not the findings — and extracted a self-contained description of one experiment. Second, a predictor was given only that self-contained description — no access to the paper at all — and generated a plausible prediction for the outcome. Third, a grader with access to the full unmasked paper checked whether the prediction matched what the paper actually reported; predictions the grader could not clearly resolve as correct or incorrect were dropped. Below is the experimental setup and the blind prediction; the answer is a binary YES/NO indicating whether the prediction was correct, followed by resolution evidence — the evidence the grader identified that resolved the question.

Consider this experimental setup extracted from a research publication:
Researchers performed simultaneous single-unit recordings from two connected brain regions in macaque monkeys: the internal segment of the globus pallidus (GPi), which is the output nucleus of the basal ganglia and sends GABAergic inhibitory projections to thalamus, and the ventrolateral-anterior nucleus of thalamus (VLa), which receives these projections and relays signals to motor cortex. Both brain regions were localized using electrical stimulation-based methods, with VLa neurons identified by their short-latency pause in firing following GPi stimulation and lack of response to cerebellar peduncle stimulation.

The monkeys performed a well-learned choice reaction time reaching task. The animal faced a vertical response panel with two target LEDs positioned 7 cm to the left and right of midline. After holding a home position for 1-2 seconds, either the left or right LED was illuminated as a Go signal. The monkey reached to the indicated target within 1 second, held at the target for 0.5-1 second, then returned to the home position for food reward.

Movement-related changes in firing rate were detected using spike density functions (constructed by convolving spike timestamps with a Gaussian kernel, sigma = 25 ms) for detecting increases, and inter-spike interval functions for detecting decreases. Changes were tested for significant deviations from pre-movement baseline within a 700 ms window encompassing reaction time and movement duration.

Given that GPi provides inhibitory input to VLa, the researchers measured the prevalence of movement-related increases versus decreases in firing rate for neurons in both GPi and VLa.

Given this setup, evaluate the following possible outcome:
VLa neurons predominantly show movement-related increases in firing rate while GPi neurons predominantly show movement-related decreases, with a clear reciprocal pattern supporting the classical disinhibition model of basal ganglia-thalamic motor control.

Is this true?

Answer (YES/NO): NO